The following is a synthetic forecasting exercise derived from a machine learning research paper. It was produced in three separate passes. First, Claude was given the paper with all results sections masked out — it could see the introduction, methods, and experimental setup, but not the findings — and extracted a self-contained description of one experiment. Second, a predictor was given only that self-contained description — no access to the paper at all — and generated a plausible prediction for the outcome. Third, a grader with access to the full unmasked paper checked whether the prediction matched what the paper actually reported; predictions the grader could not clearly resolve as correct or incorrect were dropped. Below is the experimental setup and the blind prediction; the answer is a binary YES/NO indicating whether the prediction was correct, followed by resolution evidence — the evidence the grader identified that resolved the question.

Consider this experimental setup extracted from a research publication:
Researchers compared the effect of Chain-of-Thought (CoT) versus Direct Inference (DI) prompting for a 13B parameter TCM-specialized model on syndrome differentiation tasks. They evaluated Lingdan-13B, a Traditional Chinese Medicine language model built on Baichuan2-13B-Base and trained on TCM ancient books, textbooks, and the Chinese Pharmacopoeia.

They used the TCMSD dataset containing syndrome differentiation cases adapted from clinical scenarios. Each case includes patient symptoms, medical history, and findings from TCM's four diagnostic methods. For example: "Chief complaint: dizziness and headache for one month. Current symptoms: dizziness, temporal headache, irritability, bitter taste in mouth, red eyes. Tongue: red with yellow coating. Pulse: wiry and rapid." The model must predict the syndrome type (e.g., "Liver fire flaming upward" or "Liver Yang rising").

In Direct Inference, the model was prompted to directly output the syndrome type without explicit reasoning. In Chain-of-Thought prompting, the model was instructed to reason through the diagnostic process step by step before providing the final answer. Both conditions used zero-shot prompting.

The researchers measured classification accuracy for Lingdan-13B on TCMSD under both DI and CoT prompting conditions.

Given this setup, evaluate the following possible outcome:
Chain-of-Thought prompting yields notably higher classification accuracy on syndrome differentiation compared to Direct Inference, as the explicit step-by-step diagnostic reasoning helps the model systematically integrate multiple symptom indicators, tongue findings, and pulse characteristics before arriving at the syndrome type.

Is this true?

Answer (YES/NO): NO